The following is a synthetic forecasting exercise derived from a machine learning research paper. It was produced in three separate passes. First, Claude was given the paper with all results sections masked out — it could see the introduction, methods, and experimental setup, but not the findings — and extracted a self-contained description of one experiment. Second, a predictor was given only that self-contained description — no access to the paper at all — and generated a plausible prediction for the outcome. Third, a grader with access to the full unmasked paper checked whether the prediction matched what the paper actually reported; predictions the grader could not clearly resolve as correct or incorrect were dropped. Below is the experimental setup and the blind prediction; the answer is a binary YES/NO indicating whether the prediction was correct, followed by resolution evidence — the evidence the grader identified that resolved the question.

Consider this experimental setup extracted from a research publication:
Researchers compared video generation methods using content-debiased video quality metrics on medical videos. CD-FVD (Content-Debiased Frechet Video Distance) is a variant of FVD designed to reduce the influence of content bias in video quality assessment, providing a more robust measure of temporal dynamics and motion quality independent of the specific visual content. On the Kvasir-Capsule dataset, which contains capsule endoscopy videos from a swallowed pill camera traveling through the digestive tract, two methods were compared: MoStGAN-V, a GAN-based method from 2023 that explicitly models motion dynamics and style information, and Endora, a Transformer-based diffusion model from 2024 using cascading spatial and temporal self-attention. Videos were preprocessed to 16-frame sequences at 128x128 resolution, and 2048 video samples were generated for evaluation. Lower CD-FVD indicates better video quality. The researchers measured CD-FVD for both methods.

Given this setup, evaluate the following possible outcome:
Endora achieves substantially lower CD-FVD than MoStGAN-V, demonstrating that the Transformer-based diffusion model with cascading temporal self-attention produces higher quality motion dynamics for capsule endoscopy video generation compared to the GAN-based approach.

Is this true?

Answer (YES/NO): NO